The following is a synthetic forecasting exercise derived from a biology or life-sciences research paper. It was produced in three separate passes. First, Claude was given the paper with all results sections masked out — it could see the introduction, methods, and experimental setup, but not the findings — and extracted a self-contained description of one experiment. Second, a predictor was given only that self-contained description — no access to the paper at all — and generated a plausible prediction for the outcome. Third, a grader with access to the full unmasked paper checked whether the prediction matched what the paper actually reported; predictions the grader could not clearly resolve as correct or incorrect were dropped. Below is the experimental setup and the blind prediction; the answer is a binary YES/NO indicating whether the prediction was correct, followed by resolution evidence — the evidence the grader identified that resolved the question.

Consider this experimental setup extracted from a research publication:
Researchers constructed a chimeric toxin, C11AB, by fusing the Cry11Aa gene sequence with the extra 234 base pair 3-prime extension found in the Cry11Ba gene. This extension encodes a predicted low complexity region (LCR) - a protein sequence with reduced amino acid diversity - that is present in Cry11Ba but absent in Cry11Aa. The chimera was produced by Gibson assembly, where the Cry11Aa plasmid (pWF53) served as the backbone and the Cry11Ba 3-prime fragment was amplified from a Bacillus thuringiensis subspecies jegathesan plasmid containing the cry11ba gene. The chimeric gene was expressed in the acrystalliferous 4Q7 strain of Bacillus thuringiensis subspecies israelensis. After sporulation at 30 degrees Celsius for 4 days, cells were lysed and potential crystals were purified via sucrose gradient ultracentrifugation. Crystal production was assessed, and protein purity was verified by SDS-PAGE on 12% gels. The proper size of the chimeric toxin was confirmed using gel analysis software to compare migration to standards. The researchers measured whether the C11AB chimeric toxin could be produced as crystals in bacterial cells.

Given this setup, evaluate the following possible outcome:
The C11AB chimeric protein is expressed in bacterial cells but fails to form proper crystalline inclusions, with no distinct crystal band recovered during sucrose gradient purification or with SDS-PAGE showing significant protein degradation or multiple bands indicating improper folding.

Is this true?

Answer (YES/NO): NO